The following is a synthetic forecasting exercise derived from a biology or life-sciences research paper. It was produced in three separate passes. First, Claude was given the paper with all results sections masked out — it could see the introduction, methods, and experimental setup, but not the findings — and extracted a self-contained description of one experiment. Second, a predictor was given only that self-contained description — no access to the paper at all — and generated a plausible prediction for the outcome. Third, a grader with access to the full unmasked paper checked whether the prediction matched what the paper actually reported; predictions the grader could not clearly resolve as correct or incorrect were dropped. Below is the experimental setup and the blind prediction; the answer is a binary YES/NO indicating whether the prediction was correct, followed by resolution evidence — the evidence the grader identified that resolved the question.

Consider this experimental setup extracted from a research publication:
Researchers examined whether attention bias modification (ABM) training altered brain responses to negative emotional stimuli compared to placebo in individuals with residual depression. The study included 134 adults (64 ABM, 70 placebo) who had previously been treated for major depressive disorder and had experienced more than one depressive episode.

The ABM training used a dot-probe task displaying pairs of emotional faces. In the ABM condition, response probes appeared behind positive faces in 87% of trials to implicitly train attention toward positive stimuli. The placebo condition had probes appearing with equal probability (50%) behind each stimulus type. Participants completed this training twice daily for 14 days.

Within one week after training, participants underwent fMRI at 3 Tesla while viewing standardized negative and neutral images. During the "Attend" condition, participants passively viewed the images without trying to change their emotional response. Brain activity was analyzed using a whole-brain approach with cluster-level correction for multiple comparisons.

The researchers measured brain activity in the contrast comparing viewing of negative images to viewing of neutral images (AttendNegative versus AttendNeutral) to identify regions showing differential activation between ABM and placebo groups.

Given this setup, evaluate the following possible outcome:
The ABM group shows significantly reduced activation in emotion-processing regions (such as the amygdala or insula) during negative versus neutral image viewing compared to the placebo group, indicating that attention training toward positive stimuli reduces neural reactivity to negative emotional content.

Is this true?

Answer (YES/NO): YES